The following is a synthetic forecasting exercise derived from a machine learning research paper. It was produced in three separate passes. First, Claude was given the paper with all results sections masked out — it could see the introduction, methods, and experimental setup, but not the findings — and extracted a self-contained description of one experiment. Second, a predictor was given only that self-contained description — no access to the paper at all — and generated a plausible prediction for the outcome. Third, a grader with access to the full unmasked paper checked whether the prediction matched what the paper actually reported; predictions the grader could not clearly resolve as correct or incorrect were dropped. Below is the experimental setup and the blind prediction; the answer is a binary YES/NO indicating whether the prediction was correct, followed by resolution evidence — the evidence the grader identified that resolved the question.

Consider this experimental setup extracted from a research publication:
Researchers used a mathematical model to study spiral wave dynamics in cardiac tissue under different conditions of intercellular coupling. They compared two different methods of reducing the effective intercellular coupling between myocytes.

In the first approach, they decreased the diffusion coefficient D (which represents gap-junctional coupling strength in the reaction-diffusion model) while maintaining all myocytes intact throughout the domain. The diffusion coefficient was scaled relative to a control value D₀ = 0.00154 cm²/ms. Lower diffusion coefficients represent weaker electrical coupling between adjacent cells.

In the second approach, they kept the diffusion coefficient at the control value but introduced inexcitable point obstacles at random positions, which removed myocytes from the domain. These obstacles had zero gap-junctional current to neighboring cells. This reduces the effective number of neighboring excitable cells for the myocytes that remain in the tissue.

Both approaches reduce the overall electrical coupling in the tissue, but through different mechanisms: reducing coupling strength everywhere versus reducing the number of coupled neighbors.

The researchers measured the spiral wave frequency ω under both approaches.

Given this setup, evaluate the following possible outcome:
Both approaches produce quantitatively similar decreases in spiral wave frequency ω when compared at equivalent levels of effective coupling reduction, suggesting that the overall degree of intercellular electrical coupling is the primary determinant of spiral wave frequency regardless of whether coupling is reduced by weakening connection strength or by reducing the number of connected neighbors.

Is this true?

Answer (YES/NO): NO